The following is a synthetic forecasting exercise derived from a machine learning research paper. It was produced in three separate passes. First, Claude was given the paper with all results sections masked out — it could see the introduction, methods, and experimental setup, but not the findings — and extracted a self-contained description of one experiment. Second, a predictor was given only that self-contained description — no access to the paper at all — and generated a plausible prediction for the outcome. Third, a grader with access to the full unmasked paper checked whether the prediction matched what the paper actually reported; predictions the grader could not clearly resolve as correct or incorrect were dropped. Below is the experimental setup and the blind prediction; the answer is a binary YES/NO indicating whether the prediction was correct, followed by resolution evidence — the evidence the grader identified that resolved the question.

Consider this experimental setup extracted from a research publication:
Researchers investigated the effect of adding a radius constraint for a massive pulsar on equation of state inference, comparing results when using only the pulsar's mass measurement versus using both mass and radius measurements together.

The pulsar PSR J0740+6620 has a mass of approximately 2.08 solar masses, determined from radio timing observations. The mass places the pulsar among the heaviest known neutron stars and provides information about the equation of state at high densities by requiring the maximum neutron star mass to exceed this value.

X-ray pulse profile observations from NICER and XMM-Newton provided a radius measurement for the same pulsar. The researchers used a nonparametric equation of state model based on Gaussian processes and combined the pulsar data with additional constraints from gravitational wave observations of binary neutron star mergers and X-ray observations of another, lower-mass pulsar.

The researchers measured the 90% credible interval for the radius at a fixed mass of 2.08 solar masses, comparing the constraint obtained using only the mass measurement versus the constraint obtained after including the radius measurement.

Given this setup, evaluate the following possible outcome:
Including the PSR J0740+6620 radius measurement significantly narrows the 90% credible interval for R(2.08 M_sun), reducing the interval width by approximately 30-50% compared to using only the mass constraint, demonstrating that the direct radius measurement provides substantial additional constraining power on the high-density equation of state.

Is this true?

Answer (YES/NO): NO